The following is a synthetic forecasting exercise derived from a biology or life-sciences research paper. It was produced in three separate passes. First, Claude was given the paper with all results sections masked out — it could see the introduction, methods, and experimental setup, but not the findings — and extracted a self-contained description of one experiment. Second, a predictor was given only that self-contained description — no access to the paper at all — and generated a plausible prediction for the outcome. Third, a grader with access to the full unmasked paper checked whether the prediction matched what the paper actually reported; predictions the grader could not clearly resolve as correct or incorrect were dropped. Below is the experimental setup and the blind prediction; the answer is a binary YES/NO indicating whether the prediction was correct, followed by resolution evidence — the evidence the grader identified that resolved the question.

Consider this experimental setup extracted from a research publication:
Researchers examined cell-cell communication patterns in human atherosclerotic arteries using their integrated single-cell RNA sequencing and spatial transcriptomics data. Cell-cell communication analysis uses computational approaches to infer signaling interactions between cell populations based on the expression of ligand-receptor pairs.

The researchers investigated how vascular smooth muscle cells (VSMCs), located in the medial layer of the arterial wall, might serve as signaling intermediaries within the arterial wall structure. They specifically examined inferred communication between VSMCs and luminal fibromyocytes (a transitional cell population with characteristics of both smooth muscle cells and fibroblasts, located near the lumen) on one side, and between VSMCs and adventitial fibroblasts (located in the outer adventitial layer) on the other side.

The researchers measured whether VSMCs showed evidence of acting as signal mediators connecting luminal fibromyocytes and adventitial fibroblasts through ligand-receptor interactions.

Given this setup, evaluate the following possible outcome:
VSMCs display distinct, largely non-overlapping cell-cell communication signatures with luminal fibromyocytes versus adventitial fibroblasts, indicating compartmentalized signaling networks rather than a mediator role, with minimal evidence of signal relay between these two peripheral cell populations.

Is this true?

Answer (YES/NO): NO